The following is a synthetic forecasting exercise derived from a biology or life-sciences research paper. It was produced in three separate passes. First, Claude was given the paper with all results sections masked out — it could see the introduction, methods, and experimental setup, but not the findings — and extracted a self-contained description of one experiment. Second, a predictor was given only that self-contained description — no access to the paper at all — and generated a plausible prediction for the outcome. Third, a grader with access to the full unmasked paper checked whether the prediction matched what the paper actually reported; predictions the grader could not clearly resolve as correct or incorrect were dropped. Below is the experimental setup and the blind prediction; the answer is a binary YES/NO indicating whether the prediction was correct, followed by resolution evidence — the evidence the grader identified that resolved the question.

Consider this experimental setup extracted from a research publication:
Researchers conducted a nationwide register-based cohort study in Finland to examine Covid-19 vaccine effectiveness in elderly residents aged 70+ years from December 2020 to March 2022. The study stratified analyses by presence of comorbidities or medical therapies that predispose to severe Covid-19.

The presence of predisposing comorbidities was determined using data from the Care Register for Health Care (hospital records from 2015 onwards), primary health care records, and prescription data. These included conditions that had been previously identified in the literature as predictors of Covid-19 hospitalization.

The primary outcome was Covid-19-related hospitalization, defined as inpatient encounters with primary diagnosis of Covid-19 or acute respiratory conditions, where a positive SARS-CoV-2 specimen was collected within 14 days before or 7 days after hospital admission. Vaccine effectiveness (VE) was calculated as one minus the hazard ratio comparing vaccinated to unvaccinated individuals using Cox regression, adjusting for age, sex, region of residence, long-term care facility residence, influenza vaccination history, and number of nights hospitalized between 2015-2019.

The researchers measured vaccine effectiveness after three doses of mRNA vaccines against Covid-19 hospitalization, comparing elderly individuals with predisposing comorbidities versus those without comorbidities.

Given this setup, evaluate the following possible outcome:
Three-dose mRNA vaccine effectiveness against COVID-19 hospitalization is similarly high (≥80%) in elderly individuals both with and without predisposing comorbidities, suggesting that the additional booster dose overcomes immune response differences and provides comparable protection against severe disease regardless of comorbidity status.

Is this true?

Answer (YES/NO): NO